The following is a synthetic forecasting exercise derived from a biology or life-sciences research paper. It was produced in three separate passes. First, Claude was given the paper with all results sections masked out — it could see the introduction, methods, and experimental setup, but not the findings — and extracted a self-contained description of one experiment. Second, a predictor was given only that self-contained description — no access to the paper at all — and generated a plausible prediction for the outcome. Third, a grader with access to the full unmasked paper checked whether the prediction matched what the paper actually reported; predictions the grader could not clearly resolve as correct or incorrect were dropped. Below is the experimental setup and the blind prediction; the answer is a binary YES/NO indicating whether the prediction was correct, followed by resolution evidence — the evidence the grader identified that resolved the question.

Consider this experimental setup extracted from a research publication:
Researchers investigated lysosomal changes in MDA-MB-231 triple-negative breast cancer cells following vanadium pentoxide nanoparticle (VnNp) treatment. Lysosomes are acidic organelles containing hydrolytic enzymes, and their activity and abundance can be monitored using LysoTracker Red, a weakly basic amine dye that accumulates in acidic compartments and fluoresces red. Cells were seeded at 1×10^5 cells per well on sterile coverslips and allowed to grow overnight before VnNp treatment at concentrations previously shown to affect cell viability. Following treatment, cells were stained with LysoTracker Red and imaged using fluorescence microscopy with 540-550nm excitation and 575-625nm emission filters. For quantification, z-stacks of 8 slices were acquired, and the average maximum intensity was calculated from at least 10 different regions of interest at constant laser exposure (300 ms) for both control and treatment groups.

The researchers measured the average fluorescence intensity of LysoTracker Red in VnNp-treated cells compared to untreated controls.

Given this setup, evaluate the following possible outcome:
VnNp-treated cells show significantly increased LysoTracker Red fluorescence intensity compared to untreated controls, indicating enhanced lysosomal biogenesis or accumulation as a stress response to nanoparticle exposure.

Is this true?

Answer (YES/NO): YES